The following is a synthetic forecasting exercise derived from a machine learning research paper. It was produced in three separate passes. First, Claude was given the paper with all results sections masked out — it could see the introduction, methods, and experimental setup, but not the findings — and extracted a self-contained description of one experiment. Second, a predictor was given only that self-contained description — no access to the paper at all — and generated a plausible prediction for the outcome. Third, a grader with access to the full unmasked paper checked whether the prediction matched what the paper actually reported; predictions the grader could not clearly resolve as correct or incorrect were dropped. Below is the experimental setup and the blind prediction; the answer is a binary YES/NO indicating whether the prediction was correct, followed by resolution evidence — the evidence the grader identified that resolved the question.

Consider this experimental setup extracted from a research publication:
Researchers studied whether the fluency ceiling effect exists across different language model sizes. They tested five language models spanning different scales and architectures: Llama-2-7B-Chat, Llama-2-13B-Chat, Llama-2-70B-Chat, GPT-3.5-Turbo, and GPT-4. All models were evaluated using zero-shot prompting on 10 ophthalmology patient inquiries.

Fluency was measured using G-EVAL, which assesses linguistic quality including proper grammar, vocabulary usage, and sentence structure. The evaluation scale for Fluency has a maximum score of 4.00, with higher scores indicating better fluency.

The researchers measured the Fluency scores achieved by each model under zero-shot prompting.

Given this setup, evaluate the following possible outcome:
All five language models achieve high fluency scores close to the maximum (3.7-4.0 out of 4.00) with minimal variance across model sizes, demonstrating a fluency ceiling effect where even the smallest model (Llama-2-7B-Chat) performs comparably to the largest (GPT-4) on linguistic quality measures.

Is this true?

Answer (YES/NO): YES